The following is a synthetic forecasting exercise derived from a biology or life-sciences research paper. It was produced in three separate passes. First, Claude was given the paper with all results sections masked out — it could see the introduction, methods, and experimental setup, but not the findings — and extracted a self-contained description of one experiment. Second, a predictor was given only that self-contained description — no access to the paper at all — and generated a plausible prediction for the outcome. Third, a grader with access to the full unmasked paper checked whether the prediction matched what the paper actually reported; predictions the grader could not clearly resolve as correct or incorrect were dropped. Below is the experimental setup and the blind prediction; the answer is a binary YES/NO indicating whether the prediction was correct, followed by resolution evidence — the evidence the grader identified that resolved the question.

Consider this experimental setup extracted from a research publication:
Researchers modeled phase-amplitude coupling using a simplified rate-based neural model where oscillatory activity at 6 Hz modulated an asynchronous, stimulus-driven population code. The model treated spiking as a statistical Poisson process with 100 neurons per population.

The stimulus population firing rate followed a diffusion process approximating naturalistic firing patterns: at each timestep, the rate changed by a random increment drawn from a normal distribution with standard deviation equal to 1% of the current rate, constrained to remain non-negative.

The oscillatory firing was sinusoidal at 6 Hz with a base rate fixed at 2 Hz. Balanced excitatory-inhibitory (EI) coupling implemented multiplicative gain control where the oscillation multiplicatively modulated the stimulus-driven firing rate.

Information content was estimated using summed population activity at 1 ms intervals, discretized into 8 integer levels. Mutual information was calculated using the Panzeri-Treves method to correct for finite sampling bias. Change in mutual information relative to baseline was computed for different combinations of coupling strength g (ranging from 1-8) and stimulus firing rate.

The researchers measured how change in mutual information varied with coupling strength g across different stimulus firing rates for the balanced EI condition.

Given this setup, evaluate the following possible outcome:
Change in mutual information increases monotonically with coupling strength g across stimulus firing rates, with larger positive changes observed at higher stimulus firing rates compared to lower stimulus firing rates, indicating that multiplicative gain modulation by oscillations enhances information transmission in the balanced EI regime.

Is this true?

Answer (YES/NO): YES